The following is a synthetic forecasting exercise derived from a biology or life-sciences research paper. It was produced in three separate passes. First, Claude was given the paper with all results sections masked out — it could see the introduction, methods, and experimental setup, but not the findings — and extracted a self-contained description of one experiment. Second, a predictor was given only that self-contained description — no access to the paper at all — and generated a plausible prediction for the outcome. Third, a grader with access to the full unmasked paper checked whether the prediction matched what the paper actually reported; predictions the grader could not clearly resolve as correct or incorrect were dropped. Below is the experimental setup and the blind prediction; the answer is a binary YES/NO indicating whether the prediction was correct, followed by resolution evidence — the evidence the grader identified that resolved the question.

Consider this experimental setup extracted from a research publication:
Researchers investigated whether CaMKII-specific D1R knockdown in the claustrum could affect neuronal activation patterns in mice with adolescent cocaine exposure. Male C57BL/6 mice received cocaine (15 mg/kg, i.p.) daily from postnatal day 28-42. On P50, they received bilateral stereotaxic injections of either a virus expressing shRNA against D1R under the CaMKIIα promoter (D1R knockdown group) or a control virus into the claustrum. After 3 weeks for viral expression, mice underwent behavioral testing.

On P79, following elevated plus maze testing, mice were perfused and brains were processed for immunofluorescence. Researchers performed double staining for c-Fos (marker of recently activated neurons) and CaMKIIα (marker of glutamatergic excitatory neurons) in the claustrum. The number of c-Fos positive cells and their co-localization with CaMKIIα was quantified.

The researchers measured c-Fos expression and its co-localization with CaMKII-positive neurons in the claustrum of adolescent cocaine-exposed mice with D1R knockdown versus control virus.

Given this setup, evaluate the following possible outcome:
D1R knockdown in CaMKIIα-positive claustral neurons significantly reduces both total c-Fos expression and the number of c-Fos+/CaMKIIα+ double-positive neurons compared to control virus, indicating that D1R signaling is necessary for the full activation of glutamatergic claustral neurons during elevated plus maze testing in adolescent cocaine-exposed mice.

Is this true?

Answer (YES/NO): NO